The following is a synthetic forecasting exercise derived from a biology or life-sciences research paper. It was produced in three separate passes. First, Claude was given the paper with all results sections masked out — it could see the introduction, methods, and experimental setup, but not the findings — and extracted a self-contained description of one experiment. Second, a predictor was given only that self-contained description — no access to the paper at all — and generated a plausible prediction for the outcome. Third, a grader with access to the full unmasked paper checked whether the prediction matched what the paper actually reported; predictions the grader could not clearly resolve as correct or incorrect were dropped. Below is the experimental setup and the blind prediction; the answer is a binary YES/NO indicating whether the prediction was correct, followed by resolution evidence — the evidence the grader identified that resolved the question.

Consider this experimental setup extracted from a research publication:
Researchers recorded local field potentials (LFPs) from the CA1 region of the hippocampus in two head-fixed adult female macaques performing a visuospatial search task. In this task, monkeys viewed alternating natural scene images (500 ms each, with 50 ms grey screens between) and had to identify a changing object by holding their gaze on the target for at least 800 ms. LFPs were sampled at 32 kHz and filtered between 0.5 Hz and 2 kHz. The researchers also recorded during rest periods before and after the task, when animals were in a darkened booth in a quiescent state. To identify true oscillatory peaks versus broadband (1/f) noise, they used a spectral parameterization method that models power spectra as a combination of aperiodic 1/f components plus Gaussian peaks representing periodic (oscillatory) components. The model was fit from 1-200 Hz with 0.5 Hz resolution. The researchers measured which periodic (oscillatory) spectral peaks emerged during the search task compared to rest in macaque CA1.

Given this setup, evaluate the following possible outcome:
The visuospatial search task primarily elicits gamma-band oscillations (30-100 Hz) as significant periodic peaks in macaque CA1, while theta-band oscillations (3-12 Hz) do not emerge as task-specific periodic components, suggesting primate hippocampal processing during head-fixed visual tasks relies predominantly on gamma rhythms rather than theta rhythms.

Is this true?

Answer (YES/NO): NO